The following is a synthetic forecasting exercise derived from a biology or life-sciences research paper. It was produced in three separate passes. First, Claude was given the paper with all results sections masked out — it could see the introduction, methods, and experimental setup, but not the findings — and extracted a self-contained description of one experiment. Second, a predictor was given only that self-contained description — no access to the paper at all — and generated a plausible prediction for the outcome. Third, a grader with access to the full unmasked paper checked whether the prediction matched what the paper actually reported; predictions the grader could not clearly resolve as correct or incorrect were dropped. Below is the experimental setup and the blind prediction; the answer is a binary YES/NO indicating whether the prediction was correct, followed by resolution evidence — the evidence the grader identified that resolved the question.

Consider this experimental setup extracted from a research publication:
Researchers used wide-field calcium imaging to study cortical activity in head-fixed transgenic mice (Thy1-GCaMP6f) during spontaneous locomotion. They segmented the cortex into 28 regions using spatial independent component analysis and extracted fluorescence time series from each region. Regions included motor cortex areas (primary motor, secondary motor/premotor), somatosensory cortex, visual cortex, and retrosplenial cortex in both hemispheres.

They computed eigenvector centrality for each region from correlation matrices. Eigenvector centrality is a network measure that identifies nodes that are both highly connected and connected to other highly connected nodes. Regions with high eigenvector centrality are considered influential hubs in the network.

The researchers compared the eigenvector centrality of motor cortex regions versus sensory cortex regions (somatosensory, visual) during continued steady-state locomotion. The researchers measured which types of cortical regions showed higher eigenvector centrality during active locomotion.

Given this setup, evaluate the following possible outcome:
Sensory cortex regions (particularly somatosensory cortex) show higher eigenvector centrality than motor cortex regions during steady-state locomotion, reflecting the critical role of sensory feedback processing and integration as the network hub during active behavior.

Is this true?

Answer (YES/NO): NO